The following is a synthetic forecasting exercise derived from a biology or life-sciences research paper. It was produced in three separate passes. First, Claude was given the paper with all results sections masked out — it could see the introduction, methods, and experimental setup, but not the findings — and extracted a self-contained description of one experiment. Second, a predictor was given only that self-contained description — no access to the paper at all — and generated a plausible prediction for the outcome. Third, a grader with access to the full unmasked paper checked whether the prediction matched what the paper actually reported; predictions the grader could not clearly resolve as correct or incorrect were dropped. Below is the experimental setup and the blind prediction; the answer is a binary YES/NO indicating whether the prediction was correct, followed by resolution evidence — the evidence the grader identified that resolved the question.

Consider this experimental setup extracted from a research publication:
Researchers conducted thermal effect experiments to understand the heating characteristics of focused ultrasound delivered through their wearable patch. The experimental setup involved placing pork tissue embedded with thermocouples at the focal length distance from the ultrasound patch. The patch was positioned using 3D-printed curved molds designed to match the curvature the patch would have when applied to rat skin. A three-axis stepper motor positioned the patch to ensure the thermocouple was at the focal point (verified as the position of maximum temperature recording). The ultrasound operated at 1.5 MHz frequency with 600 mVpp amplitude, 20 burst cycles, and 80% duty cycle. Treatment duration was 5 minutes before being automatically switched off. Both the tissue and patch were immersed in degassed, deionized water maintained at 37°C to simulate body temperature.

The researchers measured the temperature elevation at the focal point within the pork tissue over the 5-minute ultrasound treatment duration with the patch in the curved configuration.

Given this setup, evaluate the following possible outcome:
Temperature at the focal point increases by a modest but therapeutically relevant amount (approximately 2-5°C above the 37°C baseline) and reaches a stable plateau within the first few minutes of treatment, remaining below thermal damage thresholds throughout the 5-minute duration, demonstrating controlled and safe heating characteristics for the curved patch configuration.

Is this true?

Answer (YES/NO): NO